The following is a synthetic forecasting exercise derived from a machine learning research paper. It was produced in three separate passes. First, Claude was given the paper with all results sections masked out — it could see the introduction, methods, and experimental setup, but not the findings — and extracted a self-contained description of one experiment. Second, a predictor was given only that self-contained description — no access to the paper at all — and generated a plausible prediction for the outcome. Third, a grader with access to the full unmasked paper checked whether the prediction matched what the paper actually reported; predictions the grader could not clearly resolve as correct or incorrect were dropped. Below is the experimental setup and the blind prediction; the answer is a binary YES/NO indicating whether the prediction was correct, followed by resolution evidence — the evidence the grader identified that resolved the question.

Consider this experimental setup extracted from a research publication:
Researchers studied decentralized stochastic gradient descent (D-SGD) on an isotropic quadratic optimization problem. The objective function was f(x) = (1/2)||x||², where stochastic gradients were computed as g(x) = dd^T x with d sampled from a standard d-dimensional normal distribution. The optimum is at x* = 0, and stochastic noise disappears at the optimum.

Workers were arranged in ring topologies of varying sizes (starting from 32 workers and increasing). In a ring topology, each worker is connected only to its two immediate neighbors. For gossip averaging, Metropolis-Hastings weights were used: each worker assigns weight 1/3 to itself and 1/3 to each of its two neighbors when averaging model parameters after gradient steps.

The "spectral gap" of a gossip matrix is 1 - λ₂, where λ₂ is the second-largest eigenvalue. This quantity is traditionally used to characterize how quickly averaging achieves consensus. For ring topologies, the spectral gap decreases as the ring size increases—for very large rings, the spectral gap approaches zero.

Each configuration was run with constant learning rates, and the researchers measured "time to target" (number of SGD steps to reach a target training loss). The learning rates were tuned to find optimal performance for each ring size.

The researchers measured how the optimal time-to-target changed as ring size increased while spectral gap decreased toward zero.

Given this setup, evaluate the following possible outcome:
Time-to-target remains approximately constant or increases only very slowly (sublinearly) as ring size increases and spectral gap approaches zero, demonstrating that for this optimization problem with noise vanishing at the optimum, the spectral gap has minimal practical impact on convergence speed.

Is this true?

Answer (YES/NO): NO